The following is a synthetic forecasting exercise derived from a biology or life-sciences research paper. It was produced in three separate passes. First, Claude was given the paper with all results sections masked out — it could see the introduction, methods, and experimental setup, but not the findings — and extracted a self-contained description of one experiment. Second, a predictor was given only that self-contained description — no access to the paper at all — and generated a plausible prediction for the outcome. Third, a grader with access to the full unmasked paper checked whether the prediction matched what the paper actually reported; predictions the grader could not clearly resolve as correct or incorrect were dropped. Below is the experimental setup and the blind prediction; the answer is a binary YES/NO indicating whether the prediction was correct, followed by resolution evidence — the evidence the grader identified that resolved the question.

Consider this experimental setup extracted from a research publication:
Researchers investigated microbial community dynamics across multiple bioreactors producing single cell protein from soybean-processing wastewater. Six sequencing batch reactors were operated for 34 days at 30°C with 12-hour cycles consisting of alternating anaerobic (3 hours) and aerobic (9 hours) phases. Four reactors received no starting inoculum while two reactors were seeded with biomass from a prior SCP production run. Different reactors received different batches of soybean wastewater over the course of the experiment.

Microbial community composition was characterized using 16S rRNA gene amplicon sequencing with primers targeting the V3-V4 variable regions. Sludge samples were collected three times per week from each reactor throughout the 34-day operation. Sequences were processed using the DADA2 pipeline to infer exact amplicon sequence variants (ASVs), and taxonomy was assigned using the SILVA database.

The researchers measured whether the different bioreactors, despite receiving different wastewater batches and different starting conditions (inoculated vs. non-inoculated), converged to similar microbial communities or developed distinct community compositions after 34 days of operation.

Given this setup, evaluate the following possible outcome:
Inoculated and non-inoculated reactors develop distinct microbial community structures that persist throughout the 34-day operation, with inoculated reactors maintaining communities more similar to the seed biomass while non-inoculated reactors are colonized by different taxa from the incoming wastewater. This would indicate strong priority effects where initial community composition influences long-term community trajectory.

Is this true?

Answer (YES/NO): NO